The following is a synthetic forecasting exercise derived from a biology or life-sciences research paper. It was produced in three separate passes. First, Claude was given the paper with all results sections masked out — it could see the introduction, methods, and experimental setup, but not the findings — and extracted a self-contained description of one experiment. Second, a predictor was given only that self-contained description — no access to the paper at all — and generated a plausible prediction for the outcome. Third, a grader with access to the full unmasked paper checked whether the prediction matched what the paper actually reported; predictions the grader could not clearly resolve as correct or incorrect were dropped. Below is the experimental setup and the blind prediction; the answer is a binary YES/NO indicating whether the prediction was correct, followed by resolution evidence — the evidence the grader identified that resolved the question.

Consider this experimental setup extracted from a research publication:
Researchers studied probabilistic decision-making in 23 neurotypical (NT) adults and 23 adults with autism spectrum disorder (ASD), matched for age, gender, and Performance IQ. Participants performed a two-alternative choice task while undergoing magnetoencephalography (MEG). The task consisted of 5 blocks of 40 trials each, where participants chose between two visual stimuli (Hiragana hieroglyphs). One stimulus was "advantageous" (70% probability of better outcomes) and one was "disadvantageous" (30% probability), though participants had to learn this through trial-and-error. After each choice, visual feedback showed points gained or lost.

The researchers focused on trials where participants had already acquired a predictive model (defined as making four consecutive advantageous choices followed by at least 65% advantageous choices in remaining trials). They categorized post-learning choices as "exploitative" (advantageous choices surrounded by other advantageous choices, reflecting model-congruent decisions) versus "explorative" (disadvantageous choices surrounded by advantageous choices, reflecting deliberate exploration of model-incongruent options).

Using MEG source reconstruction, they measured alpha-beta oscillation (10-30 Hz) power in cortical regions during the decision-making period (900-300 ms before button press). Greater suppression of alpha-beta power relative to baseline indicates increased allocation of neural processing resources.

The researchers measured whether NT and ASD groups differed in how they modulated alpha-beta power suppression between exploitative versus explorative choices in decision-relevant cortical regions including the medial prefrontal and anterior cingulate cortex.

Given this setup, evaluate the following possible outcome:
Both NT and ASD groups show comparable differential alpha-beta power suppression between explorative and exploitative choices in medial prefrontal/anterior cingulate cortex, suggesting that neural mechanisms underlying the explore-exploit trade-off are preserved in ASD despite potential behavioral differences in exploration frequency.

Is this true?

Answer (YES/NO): NO